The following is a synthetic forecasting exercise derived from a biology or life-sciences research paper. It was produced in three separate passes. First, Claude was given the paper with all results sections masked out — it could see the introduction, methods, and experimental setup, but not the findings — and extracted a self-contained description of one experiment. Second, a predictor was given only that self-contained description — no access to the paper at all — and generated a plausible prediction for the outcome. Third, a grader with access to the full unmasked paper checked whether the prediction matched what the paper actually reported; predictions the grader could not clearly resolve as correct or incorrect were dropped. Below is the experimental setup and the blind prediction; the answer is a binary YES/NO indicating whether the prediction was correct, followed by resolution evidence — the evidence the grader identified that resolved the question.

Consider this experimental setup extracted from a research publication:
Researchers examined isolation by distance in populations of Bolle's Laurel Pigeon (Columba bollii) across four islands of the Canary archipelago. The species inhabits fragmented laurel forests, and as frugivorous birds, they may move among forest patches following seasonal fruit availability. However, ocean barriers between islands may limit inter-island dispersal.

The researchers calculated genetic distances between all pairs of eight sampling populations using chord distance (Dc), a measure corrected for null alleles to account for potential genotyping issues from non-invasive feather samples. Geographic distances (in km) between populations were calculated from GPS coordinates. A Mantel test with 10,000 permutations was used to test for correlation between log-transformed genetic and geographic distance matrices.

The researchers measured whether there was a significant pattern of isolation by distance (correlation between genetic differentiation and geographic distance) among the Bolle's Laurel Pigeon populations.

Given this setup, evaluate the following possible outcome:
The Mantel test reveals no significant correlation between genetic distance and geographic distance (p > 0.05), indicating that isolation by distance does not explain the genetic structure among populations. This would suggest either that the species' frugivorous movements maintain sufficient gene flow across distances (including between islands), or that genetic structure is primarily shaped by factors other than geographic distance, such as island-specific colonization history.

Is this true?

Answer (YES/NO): YES